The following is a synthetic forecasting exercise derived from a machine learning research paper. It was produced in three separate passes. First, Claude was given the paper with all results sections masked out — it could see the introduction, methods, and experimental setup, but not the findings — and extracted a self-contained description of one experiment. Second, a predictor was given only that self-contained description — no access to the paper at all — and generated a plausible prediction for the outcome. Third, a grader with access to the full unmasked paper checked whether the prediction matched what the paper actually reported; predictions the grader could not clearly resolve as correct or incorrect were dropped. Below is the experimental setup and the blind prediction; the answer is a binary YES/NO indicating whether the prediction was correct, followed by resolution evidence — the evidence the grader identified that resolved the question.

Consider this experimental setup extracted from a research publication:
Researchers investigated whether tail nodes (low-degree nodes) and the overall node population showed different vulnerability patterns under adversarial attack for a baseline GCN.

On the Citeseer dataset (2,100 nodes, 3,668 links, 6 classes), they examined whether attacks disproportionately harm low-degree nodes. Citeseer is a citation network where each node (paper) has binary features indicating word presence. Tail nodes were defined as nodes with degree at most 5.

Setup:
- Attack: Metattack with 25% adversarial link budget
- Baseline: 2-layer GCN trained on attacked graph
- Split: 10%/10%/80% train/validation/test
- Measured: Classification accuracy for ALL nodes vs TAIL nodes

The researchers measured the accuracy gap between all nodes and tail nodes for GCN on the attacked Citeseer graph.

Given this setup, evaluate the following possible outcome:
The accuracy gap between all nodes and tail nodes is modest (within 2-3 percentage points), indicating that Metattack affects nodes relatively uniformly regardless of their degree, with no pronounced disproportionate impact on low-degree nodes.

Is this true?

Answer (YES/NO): NO